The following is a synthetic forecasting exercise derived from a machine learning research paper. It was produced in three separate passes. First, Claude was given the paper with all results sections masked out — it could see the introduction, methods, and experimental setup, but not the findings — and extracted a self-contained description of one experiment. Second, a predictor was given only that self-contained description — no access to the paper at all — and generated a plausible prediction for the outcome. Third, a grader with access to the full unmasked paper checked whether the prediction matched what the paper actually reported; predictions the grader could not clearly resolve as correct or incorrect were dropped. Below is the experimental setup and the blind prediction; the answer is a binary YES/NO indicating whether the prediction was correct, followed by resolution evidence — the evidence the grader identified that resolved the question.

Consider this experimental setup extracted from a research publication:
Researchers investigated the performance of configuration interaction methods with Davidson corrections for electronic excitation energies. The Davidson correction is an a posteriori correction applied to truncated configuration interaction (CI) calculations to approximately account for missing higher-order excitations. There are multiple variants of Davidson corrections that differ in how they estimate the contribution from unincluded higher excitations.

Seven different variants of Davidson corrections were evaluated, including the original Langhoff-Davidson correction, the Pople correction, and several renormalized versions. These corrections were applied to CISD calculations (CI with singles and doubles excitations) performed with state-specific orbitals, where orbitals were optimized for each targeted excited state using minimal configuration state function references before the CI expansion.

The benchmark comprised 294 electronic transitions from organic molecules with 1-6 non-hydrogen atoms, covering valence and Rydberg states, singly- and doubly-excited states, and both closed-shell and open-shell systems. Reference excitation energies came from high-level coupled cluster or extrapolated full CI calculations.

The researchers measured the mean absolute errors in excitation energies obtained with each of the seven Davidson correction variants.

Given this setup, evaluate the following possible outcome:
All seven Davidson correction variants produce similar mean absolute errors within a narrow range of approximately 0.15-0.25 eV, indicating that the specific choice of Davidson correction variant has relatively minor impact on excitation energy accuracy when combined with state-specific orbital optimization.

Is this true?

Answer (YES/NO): NO